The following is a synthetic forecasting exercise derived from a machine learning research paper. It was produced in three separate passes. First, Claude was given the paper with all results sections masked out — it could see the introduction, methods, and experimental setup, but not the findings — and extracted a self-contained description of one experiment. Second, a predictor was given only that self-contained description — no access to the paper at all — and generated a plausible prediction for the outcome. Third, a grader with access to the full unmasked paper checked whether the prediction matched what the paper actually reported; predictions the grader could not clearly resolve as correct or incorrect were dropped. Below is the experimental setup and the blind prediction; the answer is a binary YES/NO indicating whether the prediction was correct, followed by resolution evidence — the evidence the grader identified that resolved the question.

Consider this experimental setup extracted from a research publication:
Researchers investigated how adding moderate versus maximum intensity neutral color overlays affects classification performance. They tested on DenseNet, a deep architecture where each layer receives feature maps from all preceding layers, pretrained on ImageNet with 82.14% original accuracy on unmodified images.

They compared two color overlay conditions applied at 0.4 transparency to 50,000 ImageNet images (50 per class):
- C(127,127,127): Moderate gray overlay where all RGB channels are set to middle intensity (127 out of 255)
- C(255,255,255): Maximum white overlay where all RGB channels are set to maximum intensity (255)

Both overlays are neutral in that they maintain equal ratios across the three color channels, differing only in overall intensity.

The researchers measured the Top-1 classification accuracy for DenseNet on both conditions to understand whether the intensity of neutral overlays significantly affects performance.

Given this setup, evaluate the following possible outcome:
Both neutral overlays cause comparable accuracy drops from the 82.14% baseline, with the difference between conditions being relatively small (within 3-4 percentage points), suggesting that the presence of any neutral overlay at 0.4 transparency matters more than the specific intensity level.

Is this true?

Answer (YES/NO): YES